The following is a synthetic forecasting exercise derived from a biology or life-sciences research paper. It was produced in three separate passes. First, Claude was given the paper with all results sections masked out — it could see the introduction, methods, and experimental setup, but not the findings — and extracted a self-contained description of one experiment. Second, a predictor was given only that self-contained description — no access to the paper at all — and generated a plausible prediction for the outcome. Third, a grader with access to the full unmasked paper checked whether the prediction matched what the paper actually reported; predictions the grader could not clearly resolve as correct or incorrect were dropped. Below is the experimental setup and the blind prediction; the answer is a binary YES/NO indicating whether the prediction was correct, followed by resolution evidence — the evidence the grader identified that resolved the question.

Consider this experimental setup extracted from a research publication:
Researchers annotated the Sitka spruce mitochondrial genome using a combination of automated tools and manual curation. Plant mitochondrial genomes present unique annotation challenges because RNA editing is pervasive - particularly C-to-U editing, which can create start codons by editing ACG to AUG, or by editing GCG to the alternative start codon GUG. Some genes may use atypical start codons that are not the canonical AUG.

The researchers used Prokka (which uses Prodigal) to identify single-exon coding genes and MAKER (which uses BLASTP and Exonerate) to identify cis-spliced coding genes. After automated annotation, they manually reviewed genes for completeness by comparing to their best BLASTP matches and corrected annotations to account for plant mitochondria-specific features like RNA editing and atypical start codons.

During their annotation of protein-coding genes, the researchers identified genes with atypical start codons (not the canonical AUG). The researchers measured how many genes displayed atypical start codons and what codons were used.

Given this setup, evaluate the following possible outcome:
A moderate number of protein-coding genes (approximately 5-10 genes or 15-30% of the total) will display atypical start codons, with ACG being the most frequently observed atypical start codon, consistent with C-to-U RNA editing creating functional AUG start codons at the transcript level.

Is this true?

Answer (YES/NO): NO